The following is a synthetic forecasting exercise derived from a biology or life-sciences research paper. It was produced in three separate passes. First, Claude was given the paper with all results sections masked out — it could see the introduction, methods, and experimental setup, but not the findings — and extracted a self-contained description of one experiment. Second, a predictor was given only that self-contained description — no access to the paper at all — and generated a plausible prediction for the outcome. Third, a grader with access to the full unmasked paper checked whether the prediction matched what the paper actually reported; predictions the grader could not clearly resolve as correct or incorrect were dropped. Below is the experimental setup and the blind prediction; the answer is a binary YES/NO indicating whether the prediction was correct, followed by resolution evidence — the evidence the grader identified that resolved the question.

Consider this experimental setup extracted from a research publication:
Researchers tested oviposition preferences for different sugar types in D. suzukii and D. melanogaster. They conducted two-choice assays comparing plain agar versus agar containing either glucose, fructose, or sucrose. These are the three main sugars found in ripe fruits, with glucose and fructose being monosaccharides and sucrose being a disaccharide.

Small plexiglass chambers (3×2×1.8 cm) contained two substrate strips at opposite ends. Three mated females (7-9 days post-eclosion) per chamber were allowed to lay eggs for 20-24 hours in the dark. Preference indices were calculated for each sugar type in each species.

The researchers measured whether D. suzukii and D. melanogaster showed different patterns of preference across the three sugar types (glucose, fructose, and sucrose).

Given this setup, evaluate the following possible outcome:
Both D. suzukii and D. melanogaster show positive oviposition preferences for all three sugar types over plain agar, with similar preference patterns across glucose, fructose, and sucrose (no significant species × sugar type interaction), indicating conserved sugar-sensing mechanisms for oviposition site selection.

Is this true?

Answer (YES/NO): NO